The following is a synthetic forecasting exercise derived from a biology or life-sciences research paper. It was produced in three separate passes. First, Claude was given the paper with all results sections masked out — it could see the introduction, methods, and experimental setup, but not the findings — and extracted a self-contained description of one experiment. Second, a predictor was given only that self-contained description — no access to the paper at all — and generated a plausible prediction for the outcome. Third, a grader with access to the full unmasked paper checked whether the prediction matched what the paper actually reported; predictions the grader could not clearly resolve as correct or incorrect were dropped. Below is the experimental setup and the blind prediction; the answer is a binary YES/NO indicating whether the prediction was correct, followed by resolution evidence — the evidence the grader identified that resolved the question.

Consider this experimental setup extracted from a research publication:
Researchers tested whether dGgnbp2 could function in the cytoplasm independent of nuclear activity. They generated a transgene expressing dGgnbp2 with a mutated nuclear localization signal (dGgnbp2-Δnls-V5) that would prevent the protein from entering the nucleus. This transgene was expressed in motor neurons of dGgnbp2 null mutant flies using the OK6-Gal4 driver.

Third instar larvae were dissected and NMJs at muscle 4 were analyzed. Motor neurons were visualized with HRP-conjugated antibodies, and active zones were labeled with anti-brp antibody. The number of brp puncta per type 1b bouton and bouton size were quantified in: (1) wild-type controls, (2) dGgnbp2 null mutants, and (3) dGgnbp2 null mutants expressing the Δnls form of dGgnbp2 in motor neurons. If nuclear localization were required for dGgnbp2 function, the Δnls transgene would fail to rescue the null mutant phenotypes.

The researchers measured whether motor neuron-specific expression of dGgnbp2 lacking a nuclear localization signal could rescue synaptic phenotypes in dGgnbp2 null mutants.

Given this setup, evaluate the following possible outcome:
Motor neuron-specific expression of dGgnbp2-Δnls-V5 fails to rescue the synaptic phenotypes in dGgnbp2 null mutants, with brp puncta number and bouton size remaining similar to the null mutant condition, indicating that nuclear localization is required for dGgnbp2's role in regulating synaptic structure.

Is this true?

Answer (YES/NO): NO